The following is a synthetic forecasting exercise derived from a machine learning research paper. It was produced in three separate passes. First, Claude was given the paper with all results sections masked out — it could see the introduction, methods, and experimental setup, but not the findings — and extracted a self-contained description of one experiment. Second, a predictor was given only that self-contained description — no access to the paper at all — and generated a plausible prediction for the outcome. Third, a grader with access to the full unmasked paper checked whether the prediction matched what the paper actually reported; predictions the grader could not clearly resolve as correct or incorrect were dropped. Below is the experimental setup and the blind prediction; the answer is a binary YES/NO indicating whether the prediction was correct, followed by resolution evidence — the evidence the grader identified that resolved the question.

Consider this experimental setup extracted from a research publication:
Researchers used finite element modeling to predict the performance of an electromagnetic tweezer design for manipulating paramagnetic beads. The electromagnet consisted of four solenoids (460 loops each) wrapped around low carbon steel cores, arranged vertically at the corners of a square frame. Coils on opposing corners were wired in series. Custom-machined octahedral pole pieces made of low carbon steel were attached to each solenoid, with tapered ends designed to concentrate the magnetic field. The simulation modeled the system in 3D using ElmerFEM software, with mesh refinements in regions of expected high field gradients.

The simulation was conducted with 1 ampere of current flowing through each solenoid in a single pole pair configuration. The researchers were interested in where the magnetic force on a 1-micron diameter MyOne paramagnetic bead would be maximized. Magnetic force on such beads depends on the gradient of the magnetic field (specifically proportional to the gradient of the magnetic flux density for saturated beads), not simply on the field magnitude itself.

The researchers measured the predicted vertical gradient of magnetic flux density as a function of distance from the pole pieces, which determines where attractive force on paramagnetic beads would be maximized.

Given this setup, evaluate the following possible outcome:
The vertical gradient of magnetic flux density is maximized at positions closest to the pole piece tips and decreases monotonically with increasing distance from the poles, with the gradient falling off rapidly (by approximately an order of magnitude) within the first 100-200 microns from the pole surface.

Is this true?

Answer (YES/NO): NO